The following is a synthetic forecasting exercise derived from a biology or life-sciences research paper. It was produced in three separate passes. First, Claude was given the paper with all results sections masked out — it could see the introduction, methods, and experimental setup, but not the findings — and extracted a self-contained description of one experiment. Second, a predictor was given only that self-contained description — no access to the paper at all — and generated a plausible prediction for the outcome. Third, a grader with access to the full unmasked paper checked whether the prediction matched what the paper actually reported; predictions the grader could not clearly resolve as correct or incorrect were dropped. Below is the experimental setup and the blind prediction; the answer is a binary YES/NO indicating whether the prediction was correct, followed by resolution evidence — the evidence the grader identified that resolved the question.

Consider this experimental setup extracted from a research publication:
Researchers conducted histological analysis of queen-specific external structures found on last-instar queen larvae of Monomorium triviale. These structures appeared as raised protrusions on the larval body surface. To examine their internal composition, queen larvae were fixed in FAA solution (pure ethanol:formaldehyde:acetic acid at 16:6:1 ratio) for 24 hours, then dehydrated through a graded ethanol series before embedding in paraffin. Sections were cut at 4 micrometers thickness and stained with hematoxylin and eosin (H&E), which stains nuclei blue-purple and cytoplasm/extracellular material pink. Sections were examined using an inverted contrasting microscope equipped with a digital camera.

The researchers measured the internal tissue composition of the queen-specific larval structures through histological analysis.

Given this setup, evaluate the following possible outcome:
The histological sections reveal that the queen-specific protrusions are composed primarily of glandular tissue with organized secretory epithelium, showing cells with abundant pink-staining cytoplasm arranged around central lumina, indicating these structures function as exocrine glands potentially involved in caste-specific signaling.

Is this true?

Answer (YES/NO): NO